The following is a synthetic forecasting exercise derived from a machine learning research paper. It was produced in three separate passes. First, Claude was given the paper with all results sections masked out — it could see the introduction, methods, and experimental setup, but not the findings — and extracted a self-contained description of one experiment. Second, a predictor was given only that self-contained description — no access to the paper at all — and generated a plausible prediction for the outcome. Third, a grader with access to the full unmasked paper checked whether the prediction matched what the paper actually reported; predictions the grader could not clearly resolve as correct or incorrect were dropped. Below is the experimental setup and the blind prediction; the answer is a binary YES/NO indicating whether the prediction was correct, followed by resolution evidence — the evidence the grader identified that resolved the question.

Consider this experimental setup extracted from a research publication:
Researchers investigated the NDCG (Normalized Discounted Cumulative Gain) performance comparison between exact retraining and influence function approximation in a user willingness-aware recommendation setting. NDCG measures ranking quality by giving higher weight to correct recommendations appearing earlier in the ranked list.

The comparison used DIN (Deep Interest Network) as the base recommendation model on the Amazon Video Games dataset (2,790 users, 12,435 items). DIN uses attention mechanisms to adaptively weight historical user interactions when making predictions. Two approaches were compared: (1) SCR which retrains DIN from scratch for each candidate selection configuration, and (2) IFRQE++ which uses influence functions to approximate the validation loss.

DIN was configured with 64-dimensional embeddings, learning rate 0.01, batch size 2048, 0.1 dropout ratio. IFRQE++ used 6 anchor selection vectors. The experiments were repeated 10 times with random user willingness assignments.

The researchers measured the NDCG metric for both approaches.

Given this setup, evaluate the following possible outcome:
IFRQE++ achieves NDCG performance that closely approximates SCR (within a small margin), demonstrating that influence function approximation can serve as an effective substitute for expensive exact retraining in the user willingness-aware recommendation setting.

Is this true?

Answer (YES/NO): YES